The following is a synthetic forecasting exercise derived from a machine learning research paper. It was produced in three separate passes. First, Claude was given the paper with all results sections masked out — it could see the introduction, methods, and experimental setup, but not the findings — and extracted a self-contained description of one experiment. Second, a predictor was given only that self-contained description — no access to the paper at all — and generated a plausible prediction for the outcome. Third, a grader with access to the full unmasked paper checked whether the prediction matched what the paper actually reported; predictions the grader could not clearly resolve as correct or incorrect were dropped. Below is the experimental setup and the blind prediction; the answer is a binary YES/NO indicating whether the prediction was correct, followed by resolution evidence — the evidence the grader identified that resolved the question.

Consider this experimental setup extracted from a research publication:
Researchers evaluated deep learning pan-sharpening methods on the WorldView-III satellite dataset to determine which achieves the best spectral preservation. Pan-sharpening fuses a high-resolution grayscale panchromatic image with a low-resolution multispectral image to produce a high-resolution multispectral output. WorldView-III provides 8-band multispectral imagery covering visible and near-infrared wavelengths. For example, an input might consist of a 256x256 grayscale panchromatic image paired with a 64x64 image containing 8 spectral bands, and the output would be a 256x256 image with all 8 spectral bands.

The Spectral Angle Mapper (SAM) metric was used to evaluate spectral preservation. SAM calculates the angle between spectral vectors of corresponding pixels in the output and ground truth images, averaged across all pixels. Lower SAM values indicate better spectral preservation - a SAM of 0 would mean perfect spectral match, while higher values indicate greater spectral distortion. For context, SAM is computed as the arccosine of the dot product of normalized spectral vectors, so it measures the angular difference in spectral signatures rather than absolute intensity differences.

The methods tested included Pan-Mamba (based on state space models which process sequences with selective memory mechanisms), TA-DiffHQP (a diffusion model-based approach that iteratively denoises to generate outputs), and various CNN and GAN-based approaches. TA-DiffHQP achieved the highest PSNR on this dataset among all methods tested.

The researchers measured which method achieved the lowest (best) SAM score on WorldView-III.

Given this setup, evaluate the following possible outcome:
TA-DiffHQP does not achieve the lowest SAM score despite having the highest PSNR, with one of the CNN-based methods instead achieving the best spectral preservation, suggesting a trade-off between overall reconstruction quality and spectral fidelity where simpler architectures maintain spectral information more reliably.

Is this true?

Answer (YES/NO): NO